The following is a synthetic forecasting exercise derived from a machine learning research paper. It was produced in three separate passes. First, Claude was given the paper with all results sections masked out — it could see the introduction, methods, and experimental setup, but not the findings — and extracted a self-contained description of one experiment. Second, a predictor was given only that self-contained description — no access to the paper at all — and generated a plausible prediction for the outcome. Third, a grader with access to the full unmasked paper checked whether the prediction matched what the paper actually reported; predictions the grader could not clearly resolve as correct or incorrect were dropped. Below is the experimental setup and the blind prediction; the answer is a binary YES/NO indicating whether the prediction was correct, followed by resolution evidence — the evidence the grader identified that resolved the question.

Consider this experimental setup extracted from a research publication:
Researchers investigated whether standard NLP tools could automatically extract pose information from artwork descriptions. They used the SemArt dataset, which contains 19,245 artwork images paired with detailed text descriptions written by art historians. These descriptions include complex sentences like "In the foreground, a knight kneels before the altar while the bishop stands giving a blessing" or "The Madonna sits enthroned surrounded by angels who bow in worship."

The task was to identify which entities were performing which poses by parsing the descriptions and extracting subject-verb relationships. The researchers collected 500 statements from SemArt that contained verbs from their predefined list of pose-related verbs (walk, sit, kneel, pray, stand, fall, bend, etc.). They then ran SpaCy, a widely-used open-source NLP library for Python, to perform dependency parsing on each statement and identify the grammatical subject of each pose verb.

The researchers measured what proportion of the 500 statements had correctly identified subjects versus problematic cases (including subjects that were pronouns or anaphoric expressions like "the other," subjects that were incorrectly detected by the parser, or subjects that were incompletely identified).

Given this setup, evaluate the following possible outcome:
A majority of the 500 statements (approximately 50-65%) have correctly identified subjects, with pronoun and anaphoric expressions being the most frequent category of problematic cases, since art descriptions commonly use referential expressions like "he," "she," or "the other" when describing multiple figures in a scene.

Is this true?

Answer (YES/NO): YES